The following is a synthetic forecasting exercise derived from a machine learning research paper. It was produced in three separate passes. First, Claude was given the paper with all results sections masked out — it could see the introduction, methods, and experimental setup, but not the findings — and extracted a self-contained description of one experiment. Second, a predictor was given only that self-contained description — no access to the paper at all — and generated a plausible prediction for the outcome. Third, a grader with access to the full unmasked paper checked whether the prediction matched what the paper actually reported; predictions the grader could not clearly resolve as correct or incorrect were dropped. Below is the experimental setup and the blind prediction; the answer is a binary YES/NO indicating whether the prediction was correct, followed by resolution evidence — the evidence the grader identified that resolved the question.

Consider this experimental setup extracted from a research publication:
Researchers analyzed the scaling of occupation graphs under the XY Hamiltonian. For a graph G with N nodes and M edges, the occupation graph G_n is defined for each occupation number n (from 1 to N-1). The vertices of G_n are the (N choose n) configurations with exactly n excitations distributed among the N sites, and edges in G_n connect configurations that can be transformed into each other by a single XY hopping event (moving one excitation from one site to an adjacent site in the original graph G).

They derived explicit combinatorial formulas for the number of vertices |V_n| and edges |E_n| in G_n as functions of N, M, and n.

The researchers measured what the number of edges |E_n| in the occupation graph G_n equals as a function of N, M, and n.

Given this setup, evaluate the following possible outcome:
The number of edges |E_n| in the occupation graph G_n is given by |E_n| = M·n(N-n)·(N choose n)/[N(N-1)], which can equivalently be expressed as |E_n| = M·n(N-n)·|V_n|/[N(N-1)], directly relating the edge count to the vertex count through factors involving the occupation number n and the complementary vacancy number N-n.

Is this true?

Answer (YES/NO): NO